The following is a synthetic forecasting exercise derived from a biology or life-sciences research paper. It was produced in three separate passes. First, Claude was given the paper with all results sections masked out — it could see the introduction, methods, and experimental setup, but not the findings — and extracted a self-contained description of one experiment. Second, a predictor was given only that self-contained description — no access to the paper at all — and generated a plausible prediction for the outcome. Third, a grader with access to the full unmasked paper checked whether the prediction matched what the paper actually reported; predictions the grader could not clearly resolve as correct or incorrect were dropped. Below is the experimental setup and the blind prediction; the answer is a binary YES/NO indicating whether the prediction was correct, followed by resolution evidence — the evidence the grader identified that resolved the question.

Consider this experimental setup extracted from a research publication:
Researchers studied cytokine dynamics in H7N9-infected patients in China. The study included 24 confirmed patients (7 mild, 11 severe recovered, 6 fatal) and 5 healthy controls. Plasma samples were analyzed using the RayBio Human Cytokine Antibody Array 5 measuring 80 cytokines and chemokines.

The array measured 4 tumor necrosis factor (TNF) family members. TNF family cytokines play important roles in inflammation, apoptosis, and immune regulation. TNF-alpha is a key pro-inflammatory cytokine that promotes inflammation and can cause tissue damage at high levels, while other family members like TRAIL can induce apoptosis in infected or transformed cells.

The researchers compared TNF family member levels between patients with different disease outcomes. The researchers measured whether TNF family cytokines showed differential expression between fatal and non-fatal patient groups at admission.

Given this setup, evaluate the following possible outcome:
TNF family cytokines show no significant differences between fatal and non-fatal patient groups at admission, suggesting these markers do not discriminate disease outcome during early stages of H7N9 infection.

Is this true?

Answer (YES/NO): YES